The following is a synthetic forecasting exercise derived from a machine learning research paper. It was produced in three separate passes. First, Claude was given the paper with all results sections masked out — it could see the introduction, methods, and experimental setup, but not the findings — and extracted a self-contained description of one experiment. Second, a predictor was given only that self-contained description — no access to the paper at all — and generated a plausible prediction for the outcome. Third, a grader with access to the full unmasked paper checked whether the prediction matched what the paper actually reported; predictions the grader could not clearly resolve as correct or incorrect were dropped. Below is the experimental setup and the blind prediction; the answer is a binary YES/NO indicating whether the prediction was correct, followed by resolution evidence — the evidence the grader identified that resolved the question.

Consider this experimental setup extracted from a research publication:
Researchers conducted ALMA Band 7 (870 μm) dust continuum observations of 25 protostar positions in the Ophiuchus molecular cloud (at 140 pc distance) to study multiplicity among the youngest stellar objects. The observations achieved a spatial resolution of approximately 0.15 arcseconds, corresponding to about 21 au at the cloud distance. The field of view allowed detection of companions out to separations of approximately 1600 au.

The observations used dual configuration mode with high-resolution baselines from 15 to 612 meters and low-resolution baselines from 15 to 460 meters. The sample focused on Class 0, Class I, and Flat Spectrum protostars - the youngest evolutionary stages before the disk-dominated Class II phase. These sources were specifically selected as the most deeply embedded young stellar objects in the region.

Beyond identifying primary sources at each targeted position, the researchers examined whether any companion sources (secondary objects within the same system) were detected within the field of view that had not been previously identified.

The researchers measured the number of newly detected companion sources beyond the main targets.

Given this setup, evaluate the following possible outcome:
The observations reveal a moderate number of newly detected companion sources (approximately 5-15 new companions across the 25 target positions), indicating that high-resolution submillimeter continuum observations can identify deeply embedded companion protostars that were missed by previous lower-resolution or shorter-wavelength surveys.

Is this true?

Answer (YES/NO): NO